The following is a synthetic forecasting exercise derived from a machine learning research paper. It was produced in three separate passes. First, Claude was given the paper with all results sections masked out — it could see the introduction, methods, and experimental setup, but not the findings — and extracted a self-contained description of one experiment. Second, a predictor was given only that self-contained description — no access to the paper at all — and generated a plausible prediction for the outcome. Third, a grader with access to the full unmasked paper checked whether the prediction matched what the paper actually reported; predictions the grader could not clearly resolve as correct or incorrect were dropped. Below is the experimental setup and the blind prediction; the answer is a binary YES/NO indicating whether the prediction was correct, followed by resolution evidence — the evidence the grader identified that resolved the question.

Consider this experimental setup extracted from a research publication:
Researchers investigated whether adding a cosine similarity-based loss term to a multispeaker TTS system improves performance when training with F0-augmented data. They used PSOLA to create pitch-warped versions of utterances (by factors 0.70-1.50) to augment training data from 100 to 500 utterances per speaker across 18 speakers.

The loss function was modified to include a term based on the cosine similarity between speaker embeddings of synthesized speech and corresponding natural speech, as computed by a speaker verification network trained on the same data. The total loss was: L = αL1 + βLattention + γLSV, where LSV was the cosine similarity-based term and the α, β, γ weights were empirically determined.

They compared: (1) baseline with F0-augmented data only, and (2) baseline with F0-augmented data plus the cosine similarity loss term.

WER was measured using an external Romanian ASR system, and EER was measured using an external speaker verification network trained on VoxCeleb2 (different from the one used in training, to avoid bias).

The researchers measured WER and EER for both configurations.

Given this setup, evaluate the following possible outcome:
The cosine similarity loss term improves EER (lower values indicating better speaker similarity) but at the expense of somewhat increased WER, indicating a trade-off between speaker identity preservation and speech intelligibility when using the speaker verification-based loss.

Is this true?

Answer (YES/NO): NO